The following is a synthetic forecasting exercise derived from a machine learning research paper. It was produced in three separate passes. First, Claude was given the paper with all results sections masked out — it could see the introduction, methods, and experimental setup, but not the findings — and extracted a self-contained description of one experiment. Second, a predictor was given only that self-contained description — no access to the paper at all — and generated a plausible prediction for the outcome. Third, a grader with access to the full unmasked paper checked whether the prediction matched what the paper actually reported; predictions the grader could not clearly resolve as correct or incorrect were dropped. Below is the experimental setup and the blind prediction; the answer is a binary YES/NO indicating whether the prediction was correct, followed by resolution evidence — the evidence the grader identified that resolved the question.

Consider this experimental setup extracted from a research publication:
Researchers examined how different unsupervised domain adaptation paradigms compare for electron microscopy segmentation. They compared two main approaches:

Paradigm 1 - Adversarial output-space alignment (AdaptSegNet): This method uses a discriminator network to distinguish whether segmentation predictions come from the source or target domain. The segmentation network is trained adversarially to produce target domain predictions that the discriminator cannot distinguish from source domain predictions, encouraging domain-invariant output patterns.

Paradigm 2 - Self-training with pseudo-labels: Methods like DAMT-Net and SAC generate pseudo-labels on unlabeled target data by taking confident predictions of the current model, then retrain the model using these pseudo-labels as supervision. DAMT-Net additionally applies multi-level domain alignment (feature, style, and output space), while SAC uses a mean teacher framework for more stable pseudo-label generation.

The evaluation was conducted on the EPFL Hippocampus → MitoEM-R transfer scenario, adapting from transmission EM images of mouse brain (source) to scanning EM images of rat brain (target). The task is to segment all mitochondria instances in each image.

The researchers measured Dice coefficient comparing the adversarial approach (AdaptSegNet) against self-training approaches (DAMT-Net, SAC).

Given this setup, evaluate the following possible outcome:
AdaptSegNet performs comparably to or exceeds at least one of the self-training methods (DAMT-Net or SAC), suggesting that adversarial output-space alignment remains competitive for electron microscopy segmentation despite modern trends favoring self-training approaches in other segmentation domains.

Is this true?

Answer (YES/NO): NO